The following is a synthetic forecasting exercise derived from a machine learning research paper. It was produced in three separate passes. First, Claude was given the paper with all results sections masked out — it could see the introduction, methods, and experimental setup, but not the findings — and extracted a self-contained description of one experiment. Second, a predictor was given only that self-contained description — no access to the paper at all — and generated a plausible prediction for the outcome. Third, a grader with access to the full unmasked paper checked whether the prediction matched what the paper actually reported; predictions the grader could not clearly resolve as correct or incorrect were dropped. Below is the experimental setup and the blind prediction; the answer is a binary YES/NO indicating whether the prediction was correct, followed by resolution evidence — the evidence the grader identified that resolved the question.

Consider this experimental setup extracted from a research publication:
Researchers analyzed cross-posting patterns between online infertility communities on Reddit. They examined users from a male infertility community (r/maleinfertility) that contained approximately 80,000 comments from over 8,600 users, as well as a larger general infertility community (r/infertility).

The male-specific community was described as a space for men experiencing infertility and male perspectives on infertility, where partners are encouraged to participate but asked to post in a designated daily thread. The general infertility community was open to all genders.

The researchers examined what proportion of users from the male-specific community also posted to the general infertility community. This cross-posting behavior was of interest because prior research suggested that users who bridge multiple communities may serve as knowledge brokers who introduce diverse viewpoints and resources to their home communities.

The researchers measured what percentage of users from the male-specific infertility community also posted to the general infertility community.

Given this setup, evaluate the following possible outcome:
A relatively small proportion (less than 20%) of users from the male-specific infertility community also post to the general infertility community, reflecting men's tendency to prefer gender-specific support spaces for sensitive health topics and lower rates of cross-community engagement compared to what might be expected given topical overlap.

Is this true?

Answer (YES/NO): NO